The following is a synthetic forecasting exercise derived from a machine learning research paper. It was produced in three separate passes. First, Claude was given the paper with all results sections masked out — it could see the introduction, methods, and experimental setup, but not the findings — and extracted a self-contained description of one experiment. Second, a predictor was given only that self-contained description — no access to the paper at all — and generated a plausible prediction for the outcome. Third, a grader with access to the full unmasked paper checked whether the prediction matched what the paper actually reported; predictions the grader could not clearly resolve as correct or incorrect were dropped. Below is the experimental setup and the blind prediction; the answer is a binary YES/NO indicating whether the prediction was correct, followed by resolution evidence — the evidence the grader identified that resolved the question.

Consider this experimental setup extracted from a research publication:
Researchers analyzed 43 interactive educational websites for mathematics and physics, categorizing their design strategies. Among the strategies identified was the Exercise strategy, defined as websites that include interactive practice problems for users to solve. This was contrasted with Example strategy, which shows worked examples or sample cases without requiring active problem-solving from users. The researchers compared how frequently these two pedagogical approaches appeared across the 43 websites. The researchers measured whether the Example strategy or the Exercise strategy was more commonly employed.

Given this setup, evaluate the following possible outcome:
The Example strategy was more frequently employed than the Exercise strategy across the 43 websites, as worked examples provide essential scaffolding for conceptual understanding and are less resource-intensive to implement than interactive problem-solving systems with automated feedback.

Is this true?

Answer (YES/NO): YES